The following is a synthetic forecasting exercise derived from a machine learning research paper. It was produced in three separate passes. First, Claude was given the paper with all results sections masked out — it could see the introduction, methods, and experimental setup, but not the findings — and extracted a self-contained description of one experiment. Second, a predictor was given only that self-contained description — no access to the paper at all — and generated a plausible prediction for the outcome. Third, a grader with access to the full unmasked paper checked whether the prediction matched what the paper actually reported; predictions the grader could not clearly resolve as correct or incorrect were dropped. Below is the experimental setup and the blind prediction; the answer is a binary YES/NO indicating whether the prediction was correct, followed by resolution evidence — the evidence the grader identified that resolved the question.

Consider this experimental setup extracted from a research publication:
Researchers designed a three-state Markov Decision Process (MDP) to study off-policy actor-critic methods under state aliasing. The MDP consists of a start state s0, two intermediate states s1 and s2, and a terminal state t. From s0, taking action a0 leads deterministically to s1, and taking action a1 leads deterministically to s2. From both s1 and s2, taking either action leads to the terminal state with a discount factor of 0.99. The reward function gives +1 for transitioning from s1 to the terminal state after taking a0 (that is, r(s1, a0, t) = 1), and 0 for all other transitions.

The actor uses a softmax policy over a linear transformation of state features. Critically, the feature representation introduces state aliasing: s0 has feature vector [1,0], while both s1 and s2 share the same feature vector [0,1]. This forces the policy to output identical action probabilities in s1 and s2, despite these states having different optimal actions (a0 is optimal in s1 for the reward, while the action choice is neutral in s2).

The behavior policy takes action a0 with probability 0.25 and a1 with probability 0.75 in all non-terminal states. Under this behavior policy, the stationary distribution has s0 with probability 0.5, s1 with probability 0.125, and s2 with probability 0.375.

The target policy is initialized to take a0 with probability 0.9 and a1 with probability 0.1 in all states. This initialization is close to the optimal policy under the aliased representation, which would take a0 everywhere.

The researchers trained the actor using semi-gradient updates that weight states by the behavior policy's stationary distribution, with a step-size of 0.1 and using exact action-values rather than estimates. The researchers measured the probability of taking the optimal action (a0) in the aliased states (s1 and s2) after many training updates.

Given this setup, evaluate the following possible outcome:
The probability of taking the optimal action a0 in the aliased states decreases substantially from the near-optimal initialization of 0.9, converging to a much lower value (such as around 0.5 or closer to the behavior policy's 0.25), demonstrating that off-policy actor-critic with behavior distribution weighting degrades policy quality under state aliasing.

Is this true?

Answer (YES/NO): NO